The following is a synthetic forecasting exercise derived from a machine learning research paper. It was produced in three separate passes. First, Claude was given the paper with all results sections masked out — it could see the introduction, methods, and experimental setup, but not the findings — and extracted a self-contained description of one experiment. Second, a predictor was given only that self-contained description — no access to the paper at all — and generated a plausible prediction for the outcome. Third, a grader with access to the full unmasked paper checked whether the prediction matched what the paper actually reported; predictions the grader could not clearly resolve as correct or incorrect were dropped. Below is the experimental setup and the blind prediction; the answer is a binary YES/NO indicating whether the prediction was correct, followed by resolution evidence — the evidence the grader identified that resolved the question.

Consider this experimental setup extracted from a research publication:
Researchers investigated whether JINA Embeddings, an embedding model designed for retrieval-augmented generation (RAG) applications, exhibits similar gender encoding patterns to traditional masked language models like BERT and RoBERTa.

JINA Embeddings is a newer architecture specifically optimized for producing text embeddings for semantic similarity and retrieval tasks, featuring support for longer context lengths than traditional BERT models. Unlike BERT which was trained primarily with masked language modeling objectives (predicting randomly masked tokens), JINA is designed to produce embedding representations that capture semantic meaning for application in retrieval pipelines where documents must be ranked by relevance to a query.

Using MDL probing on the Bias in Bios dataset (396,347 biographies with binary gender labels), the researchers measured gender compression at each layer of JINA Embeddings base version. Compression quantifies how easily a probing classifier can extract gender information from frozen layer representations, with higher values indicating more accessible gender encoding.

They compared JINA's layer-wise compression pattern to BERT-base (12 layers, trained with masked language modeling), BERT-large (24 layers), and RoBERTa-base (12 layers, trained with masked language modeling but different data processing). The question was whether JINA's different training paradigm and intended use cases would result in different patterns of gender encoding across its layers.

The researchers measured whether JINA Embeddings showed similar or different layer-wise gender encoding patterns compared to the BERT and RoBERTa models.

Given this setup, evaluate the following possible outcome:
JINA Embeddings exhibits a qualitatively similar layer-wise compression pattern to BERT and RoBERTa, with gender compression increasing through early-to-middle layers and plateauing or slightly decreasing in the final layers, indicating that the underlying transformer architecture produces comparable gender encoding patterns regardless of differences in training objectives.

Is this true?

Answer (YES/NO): NO